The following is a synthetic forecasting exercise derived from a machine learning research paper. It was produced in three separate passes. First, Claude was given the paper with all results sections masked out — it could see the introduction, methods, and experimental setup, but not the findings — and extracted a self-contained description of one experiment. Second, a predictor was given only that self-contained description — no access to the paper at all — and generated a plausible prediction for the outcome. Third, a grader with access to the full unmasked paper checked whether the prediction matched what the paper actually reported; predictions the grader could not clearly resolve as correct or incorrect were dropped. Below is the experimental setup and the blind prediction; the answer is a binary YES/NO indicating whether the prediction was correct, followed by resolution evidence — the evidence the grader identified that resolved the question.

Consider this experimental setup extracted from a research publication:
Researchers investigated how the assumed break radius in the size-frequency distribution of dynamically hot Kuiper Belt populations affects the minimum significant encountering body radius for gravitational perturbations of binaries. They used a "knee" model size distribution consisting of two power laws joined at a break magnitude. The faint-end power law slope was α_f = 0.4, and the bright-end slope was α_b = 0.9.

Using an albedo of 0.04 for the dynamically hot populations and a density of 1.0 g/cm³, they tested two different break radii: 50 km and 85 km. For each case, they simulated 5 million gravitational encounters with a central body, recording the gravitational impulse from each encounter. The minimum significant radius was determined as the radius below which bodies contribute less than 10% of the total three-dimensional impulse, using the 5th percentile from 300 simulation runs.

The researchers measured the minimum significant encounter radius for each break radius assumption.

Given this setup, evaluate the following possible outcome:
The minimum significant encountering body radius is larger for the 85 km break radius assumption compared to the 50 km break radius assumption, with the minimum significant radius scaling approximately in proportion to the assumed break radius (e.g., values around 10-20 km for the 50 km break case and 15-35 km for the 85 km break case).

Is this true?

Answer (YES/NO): NO